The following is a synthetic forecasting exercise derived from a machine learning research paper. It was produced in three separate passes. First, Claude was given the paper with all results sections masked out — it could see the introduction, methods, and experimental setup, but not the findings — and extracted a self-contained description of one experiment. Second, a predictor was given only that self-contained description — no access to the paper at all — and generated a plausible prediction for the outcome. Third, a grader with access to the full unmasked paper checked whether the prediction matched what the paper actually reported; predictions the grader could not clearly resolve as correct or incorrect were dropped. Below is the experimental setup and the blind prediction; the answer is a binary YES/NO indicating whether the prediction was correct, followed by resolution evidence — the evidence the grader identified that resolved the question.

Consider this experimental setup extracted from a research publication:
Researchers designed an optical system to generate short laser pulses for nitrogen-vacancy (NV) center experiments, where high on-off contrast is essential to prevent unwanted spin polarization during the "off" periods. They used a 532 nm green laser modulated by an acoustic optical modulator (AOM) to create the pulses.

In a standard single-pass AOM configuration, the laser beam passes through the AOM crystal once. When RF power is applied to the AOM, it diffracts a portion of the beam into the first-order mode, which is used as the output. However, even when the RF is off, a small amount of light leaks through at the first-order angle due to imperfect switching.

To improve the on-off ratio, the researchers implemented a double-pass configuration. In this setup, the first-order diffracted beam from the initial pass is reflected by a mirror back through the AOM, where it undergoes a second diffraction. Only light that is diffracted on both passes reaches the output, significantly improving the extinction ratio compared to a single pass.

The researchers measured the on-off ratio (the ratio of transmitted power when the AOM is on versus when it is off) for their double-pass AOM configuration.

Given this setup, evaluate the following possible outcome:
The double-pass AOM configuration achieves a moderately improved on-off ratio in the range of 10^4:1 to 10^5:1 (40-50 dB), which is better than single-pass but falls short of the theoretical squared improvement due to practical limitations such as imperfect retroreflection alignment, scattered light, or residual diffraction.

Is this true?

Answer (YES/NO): YES